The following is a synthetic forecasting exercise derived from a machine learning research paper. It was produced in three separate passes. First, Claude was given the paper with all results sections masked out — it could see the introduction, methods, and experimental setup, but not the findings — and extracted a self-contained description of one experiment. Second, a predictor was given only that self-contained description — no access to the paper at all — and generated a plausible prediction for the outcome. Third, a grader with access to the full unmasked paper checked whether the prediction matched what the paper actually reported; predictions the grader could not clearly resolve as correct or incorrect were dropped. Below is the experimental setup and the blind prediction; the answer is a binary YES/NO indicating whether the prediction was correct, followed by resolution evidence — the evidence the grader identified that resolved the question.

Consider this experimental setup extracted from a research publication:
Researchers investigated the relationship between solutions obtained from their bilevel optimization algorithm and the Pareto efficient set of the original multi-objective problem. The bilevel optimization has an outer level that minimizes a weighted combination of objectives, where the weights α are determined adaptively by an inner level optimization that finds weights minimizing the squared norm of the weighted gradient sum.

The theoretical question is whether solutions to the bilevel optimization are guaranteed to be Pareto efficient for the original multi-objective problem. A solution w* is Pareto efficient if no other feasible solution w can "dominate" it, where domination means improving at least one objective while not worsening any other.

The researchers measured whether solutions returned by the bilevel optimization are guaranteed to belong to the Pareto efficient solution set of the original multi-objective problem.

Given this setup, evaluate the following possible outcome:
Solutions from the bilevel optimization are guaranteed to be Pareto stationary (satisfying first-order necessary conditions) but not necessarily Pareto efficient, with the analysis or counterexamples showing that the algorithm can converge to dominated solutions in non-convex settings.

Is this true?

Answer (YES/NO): NO